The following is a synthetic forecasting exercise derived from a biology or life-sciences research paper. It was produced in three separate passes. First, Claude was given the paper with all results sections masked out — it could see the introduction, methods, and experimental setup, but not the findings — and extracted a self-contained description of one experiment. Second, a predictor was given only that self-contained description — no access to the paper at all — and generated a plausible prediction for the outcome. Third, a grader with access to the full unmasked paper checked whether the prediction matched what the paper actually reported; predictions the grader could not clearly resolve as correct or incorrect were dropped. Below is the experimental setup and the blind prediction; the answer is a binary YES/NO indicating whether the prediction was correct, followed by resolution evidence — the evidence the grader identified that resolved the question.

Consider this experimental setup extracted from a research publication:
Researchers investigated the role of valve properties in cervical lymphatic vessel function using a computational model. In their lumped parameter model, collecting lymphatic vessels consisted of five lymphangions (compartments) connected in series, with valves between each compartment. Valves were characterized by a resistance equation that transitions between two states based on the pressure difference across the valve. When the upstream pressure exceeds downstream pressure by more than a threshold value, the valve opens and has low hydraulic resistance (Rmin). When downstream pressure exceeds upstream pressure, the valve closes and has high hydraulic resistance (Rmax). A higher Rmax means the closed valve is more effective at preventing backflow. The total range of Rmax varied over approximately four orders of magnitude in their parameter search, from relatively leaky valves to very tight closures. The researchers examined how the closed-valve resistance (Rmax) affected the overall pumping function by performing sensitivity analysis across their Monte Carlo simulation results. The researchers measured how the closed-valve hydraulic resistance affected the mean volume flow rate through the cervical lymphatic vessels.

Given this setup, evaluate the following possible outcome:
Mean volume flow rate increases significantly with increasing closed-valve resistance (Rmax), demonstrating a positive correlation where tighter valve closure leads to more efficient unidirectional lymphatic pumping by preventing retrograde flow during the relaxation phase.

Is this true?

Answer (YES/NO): NO